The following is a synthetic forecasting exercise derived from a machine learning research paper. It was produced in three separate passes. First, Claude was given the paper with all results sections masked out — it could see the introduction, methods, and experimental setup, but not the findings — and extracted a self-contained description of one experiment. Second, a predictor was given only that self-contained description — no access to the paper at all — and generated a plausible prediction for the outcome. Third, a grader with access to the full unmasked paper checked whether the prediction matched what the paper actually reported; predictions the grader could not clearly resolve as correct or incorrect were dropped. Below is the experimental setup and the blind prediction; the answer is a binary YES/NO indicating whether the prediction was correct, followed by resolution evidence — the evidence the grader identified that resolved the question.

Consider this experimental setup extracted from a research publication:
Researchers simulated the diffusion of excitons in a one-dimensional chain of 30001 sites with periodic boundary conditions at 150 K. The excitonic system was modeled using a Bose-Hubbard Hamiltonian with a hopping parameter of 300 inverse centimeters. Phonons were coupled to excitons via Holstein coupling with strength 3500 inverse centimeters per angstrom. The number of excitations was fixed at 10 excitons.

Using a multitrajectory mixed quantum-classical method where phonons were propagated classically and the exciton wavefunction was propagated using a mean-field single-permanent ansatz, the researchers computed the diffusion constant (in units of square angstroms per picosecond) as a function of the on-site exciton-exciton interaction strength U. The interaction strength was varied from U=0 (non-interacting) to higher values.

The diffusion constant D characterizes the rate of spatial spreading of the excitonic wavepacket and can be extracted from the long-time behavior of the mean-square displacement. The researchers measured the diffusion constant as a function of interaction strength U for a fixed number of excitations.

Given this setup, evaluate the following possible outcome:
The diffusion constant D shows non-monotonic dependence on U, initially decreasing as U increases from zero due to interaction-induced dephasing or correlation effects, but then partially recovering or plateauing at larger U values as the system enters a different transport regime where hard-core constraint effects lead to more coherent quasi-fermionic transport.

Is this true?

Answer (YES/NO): NO